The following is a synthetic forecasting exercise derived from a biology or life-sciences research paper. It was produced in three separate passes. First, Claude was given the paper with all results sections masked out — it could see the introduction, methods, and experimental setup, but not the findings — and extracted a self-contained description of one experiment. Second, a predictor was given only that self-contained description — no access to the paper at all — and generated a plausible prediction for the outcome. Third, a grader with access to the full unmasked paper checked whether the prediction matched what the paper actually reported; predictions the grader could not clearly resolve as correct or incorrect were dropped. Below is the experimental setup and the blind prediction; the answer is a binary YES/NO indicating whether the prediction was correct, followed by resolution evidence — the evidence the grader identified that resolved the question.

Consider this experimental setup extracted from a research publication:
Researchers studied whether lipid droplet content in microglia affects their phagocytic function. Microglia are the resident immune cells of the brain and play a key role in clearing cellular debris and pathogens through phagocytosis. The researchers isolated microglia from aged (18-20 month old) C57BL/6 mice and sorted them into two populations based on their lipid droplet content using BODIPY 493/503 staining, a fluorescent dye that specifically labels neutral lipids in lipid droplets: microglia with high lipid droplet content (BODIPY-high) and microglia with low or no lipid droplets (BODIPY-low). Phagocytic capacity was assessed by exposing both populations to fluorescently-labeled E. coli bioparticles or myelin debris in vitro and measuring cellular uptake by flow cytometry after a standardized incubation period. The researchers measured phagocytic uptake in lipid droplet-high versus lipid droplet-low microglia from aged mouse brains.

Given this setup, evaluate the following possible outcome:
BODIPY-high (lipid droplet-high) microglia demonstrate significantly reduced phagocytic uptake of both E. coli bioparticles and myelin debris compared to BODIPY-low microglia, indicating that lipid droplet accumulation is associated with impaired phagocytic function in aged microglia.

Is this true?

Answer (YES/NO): YES